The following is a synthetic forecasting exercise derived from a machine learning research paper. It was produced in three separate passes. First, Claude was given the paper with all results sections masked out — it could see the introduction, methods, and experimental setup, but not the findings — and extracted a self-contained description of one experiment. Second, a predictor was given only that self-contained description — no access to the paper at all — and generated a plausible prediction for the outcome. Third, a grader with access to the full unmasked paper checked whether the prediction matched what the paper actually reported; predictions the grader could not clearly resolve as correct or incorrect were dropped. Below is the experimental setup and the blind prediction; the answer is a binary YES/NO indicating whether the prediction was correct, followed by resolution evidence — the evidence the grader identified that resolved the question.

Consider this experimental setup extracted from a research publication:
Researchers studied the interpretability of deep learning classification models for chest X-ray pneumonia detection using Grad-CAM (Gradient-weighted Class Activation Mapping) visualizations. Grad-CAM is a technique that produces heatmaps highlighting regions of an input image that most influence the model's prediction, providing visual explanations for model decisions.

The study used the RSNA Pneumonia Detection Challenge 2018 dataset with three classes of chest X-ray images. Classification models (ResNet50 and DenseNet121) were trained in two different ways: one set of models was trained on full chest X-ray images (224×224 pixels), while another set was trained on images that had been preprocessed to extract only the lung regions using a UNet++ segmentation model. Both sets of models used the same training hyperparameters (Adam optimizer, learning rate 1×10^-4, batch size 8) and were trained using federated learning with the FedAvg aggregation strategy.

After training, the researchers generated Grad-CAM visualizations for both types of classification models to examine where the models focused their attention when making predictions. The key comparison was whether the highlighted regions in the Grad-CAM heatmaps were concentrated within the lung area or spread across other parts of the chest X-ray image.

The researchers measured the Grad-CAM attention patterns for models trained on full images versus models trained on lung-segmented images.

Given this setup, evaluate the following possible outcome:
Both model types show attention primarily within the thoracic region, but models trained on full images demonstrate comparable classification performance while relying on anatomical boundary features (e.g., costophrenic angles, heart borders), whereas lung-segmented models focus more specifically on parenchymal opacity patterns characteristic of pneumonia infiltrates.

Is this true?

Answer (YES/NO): NO